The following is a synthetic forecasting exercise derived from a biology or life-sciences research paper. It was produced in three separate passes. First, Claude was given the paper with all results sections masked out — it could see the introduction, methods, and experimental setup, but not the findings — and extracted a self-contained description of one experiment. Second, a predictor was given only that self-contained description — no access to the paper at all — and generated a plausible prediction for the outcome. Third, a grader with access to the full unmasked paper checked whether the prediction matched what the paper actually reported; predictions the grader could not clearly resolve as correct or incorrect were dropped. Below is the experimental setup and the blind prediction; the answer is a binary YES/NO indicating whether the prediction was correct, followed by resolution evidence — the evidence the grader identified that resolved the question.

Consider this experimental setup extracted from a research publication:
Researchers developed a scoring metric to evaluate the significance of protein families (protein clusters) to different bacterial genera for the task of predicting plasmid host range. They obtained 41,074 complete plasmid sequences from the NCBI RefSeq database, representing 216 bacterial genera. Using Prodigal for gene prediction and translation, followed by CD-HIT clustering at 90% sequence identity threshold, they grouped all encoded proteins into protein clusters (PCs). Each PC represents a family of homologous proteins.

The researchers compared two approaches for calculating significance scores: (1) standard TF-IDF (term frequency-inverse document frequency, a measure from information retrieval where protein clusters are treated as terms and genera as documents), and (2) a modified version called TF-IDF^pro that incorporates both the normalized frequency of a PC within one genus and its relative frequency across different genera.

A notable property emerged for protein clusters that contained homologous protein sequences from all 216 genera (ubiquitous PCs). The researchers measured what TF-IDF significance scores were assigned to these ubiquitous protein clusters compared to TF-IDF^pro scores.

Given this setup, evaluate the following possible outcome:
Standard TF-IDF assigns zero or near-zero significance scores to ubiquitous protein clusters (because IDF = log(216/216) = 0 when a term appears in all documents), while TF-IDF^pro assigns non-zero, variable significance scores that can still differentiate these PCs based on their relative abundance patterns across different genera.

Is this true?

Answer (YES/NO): YES